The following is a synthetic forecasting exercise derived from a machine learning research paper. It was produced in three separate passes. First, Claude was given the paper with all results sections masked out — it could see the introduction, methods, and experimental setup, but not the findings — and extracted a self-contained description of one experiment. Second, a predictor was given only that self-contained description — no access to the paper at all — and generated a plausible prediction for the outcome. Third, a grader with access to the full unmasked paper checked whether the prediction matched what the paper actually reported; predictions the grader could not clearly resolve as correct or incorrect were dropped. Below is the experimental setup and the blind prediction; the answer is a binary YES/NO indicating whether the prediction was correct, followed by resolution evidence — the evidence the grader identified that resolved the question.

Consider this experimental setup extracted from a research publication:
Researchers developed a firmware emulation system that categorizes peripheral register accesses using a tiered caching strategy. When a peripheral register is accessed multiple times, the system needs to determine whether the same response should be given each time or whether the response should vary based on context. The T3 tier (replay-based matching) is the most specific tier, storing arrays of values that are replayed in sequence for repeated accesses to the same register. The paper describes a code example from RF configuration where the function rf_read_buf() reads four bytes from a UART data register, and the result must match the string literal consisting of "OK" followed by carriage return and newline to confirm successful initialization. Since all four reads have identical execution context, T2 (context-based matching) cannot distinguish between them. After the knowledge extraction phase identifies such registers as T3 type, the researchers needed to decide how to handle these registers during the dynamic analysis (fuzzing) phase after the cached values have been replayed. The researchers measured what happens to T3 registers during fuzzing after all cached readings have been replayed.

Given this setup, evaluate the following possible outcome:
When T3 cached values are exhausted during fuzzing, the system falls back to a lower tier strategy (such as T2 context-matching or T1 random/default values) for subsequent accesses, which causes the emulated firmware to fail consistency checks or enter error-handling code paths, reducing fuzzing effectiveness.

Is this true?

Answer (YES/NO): NO